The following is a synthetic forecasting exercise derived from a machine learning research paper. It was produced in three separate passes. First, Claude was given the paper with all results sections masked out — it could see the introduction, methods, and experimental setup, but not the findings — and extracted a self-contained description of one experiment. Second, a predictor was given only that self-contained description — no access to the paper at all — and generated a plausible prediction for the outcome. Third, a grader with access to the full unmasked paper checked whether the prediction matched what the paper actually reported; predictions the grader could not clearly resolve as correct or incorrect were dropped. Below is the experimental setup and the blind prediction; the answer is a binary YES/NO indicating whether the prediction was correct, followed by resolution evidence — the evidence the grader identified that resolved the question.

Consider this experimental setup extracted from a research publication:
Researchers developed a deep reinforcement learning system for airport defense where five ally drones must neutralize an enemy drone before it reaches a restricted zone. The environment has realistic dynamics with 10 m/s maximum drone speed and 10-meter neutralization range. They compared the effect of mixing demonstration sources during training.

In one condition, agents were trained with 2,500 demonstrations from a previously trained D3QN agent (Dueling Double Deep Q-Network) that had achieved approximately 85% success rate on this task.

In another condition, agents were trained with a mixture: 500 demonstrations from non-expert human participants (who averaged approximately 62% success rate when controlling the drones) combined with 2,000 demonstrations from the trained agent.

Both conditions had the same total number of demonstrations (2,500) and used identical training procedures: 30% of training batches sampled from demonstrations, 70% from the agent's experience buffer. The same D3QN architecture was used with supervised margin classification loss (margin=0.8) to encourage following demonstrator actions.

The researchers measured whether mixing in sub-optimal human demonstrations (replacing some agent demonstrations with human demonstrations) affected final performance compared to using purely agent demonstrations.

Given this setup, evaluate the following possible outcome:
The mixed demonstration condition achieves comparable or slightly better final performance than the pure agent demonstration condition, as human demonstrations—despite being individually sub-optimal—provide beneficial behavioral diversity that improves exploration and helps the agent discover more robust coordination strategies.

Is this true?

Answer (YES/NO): YES